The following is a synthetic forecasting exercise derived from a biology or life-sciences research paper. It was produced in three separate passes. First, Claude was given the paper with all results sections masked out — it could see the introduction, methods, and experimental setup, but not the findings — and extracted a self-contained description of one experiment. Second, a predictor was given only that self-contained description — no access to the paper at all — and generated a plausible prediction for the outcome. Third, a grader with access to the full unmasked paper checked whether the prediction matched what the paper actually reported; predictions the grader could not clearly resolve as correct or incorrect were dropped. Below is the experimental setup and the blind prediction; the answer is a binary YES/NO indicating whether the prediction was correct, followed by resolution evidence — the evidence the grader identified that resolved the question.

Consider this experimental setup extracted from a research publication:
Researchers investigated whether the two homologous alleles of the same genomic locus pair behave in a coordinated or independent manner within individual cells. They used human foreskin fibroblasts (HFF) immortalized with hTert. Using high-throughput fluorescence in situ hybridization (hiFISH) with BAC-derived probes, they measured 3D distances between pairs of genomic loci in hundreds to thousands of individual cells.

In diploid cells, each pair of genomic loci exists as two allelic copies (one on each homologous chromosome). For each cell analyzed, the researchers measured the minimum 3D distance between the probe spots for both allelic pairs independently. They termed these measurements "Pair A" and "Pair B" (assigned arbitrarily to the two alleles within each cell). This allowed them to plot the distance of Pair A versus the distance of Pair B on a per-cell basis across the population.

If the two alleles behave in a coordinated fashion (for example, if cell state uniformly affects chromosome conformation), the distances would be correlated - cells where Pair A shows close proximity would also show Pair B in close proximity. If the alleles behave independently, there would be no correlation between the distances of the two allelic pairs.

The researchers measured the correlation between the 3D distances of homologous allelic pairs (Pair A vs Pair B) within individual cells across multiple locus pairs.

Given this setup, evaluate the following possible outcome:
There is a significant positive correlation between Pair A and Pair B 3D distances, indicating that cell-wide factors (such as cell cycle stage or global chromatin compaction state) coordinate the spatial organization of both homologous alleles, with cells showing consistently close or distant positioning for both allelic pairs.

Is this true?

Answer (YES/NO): NO